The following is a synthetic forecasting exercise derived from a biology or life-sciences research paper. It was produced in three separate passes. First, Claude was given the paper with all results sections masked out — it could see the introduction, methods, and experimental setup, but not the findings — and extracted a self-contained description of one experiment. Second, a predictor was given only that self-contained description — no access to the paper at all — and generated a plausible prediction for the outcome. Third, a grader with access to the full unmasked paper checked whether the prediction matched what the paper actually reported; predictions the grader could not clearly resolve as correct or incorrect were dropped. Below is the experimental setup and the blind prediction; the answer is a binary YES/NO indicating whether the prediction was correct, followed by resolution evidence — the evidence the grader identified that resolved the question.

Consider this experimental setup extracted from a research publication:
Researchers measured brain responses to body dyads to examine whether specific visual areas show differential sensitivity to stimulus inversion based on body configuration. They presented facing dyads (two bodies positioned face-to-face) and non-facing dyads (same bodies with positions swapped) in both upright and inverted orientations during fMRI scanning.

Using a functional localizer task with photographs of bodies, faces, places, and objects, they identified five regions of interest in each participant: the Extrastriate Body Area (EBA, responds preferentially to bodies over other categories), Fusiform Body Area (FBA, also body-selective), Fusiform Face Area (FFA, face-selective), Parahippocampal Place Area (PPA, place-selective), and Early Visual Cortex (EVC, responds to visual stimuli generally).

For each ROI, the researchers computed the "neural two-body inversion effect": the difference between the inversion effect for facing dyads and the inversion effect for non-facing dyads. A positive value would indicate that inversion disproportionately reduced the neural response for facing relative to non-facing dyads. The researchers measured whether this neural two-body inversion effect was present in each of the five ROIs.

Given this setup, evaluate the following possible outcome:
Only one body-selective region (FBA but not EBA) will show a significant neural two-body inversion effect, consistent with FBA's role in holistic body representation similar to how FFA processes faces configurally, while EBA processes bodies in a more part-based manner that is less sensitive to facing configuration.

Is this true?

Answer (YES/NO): NO